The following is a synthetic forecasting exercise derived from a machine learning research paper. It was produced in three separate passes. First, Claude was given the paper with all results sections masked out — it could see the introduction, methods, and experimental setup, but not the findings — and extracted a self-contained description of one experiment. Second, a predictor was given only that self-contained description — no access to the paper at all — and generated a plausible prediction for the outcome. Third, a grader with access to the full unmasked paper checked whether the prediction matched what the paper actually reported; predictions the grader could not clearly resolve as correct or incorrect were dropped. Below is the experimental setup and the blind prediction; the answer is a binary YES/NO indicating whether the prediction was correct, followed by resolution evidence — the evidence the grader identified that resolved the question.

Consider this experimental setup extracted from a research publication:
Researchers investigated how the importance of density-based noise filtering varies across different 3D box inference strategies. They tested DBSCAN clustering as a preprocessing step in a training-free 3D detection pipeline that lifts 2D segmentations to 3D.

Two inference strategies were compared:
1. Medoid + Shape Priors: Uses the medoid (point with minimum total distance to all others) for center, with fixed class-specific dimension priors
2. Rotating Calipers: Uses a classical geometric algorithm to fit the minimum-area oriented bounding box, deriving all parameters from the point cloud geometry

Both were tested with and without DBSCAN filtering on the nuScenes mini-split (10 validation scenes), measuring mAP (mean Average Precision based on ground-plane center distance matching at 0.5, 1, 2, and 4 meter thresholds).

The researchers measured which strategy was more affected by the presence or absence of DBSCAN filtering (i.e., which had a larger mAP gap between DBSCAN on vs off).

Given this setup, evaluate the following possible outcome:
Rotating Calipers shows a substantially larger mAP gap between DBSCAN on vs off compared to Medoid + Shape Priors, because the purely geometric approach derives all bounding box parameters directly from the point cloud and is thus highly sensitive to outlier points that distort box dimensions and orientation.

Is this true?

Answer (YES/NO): YES